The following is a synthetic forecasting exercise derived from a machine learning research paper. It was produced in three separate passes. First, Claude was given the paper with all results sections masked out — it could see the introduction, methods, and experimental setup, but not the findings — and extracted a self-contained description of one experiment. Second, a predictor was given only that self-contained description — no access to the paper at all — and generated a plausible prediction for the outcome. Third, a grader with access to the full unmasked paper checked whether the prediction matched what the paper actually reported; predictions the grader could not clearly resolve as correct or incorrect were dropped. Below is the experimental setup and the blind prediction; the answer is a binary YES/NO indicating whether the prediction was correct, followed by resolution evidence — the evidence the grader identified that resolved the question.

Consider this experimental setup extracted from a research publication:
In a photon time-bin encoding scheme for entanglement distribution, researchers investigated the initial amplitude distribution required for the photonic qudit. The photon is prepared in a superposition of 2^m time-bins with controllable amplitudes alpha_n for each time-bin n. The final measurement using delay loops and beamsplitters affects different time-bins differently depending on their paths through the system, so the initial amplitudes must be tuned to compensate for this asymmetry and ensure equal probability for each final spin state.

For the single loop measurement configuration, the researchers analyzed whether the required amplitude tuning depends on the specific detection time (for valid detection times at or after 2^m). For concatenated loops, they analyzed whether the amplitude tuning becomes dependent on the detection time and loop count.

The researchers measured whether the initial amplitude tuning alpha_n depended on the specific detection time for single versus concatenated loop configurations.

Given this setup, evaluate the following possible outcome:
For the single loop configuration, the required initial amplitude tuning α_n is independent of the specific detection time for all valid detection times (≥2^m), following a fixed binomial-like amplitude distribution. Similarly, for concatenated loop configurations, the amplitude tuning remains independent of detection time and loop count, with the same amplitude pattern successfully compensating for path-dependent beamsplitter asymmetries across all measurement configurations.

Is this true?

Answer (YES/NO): NO